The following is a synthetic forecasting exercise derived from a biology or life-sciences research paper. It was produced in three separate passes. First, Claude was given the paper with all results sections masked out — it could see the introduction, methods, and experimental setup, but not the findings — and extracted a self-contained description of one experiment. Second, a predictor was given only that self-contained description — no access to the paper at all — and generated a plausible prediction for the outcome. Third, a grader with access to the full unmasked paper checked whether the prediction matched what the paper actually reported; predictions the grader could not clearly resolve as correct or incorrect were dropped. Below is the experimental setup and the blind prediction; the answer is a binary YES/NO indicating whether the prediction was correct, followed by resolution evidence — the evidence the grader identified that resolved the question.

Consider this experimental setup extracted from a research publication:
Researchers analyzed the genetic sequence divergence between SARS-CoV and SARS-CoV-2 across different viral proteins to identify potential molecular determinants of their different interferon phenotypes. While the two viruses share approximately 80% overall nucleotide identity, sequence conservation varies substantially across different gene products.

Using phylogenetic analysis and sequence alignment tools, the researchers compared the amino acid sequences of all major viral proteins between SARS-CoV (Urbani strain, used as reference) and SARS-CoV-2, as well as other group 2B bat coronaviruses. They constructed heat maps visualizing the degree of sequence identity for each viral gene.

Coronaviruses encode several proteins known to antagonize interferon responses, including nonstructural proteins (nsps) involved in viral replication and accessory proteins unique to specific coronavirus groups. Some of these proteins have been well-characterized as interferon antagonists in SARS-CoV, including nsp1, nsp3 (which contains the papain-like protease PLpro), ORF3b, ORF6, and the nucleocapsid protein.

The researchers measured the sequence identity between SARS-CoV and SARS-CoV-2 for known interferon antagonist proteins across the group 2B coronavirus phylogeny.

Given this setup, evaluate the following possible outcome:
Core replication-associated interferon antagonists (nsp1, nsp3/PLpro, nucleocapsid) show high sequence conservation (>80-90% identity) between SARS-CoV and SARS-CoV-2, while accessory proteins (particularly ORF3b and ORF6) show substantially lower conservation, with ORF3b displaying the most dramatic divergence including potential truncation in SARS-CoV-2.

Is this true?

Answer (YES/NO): NO